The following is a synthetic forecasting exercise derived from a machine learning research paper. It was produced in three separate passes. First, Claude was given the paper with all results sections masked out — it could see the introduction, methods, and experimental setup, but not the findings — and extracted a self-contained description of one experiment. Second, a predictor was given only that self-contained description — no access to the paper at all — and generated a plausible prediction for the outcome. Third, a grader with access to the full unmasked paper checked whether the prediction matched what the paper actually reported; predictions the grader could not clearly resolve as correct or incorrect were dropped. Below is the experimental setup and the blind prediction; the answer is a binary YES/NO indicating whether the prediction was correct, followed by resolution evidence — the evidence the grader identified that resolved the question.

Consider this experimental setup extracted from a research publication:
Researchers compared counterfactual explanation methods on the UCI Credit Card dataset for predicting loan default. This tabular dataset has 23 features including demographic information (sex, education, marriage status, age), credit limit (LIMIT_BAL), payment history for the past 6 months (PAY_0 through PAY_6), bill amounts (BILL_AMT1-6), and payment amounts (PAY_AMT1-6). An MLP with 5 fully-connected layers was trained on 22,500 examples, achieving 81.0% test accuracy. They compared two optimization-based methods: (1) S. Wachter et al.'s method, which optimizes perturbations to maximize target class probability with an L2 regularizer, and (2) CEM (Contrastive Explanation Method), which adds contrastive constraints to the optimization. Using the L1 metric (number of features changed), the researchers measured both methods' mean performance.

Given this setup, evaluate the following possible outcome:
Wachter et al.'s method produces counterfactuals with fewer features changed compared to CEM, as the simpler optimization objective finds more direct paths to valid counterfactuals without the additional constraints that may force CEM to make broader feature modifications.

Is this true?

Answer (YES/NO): NO